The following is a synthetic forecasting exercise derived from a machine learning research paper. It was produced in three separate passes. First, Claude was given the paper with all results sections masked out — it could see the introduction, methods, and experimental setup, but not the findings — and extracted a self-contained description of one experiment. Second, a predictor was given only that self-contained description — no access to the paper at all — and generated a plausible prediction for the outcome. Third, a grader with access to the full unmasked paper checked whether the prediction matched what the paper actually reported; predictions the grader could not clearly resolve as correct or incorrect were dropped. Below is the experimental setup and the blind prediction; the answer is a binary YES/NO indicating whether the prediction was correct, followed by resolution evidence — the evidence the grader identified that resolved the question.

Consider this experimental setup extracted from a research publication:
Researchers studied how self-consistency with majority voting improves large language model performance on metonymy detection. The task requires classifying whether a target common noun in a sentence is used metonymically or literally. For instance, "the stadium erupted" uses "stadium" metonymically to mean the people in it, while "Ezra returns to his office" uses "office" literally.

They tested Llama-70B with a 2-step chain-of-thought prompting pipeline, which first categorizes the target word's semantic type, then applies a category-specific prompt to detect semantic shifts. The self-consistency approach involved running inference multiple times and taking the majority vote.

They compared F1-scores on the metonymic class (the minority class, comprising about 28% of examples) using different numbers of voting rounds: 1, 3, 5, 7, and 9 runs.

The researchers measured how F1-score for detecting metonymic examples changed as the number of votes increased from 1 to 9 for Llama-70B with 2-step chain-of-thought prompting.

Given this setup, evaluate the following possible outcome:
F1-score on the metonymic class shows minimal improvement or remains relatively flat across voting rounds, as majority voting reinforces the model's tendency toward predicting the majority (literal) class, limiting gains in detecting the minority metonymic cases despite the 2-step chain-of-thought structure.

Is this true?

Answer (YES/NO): NO